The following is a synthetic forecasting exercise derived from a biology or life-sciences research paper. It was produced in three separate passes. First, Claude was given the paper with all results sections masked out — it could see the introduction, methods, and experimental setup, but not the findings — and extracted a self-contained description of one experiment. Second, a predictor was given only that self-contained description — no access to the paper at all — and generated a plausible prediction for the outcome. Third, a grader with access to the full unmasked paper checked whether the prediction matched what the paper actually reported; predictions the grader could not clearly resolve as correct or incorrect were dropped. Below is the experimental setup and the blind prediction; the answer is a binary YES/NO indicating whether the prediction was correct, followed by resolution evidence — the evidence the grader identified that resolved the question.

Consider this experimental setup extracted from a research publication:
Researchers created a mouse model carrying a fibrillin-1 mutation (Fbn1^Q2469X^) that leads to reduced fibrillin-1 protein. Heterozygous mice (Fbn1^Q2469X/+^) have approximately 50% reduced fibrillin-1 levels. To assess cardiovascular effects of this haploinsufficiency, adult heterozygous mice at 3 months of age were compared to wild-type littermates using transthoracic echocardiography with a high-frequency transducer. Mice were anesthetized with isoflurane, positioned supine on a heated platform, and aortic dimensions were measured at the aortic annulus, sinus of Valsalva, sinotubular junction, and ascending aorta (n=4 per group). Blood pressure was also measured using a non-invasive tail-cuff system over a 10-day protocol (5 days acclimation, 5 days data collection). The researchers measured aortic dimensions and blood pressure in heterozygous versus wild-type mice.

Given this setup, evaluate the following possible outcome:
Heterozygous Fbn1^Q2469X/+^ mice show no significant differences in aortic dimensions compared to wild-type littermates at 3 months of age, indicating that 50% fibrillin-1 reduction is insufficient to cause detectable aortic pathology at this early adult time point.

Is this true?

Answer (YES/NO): YES